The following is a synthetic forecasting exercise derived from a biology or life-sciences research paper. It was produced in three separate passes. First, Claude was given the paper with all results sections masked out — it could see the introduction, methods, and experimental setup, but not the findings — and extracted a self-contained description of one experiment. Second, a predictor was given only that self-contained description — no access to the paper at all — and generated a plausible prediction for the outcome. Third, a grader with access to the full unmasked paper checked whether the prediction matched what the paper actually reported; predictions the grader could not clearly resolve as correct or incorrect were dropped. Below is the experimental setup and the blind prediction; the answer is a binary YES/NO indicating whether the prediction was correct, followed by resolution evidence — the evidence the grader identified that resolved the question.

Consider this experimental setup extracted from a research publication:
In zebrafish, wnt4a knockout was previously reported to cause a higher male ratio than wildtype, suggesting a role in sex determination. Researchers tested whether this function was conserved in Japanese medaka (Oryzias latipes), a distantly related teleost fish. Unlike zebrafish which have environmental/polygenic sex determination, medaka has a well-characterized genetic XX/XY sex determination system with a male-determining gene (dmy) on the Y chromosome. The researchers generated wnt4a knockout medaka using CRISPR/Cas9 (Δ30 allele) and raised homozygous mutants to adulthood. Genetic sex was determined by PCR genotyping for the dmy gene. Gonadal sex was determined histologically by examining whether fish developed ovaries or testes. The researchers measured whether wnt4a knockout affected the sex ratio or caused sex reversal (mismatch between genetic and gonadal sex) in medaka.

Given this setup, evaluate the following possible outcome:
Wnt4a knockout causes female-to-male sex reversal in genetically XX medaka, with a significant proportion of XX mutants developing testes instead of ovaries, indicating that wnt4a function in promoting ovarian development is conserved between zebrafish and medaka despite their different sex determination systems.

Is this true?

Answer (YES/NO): NO